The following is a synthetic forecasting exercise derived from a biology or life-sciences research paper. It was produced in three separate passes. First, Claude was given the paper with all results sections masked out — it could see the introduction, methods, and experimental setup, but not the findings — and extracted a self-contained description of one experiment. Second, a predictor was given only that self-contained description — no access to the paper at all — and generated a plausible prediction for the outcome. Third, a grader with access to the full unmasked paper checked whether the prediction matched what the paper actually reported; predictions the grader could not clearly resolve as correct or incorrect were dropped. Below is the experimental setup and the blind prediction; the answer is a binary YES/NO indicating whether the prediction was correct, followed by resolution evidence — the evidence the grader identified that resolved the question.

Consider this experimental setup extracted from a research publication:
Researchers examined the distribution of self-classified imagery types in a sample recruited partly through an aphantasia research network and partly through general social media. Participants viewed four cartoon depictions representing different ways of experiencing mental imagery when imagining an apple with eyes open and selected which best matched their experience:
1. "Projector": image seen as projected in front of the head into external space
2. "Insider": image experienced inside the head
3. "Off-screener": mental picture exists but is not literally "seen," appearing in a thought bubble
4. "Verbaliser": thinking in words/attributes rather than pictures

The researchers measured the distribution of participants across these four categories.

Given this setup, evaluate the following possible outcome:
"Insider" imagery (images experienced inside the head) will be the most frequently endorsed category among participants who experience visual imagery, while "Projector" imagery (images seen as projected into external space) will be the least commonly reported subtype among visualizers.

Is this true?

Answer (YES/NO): NO